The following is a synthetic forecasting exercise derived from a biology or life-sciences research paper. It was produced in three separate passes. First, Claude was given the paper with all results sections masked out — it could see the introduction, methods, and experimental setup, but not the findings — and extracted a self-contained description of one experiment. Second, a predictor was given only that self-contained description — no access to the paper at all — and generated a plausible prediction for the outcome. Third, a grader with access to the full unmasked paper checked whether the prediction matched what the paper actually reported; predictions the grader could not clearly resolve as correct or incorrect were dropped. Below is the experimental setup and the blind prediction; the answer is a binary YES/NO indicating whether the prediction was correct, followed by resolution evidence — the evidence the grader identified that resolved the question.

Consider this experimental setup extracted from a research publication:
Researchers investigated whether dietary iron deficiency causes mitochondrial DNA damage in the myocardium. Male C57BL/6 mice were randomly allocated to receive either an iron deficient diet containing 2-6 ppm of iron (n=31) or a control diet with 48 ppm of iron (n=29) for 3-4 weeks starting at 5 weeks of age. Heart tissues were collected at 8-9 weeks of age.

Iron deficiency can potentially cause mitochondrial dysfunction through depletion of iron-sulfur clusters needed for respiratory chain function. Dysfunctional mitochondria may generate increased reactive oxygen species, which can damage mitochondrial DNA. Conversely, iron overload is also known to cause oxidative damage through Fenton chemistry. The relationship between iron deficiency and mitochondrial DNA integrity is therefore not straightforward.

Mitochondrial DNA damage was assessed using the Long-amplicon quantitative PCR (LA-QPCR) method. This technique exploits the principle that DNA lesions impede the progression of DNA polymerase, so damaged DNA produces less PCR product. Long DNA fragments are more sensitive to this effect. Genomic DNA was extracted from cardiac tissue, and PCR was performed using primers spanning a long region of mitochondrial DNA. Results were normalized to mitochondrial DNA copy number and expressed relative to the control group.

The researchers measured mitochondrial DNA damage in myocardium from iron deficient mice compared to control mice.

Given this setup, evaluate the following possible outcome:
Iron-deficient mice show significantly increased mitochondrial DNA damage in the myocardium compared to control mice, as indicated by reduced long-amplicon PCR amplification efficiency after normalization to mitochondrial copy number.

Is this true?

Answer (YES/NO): NO